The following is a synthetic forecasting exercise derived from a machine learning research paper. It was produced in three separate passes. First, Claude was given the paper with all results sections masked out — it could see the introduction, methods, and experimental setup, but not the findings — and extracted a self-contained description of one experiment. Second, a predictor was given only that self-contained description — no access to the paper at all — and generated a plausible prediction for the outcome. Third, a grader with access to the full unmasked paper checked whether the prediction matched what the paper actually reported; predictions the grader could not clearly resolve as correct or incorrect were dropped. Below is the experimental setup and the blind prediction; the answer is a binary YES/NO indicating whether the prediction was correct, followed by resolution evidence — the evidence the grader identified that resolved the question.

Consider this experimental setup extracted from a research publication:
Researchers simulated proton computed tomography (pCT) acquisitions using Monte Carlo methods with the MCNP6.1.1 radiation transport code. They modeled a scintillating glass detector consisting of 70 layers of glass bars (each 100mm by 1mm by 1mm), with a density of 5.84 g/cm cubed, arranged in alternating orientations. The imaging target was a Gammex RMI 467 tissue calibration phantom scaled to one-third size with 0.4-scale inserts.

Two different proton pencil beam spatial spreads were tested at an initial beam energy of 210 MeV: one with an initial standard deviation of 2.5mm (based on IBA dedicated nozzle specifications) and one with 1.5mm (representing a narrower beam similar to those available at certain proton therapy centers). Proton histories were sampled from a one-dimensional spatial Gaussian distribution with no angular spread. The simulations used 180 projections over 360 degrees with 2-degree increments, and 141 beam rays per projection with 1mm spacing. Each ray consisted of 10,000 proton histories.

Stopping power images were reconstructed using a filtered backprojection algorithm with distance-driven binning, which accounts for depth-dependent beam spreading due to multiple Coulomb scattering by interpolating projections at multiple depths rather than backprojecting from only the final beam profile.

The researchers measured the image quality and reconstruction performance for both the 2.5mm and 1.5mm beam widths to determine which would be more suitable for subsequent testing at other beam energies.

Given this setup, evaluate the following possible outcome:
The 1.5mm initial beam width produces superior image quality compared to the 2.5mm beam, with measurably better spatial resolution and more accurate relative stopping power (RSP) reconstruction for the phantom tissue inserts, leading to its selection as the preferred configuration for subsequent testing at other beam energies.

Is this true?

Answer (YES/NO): YES